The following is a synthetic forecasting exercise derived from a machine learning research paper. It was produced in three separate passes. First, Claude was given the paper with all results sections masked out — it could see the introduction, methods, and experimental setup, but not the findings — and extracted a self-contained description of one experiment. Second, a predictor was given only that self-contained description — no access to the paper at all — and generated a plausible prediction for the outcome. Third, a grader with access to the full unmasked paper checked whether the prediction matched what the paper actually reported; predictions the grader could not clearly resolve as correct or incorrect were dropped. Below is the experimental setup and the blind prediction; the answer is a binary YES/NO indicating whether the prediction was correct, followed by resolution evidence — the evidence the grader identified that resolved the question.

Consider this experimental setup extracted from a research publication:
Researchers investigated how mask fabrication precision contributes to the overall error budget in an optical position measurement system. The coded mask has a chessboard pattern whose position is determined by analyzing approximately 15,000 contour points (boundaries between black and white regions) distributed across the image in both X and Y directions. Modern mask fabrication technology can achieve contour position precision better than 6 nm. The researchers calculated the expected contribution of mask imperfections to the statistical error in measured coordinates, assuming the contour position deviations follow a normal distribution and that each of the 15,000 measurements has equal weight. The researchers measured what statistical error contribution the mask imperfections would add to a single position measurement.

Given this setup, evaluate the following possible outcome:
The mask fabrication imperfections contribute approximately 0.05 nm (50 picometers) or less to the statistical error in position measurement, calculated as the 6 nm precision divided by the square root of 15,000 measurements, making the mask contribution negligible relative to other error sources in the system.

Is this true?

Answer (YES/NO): YES